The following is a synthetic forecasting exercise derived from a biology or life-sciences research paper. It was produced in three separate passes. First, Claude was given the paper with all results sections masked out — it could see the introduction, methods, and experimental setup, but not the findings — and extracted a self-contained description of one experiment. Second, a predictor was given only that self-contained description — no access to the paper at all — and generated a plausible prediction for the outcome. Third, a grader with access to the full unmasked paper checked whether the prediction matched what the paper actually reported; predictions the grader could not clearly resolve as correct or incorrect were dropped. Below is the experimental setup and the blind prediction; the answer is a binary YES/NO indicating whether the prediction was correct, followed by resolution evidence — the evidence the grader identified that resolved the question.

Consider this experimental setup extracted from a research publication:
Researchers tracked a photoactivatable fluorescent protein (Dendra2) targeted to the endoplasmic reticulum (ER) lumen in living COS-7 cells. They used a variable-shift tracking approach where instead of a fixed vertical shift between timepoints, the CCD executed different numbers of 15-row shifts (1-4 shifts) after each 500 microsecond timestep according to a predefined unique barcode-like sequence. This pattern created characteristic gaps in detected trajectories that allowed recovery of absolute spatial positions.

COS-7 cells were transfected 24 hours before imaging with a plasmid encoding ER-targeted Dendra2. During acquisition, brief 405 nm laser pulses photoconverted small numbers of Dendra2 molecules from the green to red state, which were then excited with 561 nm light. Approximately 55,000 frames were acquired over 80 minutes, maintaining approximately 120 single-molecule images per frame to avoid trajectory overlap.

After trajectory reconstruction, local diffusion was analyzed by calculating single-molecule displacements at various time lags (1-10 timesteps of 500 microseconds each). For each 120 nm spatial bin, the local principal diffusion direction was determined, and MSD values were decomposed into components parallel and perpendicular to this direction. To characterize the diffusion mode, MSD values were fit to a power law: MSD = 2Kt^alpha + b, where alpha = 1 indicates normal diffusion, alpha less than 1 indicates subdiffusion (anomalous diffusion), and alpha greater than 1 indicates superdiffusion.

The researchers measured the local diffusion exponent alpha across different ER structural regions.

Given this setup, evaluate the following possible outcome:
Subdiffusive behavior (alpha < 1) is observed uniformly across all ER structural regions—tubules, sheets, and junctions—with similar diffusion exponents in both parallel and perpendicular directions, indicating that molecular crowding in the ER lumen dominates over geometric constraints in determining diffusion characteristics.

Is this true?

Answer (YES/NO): NO